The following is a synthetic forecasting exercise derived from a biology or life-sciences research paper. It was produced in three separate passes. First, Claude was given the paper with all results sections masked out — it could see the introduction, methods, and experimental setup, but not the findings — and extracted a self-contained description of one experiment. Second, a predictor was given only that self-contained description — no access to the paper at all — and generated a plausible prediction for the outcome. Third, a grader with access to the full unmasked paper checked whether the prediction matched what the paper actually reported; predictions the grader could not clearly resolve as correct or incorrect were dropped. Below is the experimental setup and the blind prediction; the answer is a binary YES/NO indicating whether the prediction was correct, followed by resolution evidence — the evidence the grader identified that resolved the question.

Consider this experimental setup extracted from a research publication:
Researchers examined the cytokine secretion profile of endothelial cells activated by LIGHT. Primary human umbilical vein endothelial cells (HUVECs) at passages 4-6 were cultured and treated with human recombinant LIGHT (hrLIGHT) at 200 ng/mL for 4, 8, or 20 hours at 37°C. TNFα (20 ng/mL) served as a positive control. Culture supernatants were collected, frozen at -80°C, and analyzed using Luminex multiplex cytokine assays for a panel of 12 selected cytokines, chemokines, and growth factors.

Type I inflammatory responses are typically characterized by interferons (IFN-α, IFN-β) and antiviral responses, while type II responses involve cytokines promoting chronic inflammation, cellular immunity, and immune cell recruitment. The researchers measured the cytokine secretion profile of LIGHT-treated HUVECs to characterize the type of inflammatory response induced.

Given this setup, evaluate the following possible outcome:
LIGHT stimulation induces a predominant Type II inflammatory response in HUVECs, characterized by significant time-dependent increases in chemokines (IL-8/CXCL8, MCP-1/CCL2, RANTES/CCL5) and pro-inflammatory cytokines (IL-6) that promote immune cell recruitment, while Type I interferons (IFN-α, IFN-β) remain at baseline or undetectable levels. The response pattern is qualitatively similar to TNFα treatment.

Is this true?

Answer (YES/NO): NO